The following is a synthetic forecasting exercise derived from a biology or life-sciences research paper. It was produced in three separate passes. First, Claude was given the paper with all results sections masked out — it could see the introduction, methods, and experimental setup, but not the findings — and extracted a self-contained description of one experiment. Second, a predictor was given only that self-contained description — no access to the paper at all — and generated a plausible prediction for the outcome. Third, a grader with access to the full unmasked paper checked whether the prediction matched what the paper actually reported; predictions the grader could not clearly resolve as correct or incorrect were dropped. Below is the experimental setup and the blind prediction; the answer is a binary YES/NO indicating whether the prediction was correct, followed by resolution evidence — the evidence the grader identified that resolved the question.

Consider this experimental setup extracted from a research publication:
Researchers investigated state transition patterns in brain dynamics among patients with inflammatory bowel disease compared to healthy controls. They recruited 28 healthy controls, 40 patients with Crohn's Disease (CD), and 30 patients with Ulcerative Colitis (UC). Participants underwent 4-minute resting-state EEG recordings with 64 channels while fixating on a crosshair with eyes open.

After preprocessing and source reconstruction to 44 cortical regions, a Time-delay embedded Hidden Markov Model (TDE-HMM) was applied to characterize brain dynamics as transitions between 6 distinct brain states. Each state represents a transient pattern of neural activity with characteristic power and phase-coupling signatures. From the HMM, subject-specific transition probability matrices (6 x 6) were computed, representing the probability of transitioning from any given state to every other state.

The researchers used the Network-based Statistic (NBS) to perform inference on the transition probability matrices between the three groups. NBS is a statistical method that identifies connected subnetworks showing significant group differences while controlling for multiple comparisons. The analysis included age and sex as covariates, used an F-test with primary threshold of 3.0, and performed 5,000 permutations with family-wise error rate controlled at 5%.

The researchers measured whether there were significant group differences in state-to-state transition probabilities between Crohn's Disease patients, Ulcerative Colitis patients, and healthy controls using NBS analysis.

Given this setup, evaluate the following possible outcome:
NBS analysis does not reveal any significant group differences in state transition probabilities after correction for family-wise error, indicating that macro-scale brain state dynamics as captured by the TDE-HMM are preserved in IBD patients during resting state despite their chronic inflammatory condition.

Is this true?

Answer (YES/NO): NO